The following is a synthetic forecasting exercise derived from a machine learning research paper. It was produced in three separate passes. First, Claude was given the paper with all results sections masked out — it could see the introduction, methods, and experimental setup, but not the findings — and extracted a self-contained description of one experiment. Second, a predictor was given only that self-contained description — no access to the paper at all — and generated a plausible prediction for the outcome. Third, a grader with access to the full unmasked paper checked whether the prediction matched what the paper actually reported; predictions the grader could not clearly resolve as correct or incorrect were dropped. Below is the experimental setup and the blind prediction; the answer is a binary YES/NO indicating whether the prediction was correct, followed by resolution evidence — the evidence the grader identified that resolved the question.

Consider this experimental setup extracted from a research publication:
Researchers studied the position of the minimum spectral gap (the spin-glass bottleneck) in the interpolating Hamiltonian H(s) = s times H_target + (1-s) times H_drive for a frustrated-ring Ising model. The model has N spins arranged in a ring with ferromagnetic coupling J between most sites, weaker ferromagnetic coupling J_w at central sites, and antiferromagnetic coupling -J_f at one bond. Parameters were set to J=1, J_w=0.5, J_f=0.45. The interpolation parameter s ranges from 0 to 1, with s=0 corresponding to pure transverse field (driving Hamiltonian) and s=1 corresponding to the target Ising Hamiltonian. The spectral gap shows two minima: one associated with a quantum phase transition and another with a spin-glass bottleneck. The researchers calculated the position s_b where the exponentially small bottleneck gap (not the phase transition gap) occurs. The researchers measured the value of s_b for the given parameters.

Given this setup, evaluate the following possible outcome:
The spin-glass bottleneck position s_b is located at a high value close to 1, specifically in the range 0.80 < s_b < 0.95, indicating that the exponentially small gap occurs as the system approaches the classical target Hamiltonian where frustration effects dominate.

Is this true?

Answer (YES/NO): YES